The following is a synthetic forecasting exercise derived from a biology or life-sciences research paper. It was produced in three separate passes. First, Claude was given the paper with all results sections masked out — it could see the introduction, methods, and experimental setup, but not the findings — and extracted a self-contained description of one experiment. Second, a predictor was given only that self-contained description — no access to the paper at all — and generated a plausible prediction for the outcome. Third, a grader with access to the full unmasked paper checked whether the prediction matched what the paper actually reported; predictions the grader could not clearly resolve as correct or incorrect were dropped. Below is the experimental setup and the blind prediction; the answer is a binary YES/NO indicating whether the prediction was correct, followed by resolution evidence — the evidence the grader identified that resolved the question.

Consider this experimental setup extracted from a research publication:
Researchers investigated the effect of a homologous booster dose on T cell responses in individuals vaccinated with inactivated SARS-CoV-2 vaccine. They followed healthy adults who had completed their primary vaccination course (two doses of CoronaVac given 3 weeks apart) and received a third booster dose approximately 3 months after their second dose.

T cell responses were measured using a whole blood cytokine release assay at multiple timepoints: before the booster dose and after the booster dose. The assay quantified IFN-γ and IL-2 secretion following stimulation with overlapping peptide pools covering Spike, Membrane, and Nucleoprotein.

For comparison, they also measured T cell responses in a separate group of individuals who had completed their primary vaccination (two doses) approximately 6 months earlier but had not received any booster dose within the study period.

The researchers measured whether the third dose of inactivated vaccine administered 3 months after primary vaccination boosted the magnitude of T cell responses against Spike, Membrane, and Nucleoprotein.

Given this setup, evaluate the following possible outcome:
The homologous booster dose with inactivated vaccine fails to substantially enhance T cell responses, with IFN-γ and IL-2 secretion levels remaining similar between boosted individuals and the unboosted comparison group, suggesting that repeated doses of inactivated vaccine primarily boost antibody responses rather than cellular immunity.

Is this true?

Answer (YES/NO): YES